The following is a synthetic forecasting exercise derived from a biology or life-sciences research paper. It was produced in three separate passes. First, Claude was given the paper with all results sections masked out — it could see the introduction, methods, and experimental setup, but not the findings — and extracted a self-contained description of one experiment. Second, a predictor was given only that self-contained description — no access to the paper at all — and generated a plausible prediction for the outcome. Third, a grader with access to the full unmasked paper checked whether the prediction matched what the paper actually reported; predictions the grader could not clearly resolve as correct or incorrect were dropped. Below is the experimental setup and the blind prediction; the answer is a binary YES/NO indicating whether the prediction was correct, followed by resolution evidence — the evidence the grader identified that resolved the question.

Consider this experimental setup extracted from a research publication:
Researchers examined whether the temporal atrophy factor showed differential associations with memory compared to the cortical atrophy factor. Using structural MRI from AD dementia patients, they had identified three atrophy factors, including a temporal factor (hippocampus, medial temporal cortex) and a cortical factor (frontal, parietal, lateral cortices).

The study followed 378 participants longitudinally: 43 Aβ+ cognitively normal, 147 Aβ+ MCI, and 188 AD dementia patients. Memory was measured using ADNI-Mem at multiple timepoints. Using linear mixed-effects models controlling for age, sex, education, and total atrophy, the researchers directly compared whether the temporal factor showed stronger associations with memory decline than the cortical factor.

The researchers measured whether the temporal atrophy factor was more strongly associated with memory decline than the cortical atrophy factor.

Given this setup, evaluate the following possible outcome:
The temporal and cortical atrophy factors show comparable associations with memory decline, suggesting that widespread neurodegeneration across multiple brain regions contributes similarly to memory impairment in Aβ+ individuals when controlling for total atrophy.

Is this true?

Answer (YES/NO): NO